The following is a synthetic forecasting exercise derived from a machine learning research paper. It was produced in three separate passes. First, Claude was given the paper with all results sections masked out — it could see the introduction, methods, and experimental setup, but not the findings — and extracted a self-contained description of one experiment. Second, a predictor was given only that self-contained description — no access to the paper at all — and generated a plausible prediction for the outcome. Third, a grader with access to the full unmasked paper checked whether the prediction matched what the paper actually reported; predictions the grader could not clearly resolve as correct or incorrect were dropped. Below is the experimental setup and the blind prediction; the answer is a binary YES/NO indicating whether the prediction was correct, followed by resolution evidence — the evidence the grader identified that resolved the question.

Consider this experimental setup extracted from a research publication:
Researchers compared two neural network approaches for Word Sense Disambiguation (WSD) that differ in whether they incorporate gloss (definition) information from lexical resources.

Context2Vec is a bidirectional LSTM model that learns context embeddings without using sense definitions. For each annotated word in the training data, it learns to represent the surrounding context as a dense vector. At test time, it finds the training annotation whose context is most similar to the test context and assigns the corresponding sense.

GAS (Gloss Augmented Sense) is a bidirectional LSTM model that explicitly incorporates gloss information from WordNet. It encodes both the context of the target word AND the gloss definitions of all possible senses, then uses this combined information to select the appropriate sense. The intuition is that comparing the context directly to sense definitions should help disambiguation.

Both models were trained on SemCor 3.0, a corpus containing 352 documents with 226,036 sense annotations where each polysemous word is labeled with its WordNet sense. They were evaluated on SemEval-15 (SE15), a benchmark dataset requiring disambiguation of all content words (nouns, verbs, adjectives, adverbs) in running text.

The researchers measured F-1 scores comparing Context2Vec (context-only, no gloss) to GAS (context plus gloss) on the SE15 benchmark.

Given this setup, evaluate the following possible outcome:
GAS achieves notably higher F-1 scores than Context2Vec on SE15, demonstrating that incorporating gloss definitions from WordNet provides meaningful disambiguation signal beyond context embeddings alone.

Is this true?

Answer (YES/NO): NO